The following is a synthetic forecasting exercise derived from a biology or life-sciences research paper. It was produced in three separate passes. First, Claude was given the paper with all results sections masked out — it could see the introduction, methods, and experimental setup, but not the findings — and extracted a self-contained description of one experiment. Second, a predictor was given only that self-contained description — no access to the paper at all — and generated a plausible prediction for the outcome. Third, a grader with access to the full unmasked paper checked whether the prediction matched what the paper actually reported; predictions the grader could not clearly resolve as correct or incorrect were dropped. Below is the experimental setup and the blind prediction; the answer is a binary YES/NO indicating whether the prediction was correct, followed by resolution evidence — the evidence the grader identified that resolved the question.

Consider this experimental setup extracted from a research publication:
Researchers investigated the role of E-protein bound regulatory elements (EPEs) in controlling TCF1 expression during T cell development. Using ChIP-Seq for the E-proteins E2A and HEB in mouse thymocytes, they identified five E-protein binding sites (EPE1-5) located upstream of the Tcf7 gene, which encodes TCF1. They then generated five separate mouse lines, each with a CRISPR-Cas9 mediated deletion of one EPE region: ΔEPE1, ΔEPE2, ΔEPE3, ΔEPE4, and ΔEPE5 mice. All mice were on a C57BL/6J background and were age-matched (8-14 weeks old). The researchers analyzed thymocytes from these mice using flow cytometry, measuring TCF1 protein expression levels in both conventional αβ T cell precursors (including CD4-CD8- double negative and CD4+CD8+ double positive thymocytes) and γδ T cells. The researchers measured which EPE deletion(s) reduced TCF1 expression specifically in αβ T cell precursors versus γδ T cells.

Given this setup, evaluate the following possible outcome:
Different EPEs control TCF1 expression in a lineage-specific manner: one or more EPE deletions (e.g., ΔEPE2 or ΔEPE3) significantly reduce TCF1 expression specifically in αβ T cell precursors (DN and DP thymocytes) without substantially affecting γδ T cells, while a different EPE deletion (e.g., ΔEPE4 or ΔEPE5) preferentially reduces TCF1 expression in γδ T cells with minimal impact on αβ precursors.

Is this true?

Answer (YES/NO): NO